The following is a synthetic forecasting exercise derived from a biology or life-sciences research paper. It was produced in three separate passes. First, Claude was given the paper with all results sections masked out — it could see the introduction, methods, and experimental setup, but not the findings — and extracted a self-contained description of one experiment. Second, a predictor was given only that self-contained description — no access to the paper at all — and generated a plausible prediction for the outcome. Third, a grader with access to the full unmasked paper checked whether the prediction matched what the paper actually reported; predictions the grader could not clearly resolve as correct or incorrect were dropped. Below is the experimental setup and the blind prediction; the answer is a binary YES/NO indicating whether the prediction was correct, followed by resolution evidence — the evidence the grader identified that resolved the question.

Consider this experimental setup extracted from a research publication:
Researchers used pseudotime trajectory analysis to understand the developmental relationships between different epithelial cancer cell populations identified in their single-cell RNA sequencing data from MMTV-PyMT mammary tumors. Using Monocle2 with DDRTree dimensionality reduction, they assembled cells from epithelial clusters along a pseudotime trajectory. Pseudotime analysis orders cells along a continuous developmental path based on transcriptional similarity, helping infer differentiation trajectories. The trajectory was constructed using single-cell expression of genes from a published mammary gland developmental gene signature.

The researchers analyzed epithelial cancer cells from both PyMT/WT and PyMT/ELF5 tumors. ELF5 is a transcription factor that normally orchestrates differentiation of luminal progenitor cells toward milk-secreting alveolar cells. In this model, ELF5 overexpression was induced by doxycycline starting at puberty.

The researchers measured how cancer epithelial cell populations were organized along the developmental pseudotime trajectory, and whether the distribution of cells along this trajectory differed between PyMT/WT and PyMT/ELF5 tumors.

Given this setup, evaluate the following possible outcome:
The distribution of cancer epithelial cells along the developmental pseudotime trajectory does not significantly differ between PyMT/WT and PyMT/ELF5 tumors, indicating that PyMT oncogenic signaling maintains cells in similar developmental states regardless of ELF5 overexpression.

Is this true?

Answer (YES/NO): NO